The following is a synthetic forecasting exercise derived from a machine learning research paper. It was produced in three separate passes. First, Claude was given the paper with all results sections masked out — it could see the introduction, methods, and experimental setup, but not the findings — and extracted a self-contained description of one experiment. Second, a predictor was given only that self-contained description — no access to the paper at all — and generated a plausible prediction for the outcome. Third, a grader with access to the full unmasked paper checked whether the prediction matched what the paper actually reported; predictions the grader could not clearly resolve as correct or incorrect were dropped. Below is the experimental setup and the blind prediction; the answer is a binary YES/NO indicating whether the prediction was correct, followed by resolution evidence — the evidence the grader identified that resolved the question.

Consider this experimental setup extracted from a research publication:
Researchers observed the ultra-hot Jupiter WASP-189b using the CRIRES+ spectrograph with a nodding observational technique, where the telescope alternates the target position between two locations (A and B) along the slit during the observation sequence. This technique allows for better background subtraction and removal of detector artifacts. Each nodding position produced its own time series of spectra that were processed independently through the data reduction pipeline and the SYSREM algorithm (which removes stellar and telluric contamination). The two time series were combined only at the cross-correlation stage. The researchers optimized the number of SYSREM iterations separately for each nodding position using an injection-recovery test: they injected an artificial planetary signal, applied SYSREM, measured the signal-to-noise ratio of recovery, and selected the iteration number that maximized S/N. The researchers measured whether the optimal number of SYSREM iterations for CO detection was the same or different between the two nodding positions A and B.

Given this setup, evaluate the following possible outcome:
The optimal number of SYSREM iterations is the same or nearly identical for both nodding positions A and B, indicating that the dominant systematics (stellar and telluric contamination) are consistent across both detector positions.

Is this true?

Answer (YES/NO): YES